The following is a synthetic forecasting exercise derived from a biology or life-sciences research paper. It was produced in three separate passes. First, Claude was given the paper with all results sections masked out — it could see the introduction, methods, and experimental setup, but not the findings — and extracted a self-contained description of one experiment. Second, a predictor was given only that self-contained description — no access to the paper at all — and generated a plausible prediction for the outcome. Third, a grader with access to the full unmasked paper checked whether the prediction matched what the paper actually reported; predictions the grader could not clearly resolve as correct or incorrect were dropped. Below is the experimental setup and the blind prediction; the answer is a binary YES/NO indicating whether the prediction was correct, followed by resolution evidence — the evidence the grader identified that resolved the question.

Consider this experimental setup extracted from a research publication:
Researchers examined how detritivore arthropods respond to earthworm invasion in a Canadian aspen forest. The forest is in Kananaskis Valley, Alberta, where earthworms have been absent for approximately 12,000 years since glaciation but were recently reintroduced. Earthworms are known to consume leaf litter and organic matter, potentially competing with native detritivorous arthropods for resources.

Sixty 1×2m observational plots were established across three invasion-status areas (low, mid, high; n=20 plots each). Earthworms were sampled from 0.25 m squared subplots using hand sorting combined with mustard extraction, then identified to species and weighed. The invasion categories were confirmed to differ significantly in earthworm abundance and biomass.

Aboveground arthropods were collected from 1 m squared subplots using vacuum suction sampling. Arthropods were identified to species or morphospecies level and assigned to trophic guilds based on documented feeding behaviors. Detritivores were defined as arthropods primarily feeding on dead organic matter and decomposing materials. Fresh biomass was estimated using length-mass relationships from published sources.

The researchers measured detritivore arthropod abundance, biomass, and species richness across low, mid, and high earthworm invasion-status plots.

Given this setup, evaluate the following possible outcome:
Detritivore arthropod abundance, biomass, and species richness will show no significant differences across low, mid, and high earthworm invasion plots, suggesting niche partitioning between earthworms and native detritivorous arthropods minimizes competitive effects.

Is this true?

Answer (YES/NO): NO